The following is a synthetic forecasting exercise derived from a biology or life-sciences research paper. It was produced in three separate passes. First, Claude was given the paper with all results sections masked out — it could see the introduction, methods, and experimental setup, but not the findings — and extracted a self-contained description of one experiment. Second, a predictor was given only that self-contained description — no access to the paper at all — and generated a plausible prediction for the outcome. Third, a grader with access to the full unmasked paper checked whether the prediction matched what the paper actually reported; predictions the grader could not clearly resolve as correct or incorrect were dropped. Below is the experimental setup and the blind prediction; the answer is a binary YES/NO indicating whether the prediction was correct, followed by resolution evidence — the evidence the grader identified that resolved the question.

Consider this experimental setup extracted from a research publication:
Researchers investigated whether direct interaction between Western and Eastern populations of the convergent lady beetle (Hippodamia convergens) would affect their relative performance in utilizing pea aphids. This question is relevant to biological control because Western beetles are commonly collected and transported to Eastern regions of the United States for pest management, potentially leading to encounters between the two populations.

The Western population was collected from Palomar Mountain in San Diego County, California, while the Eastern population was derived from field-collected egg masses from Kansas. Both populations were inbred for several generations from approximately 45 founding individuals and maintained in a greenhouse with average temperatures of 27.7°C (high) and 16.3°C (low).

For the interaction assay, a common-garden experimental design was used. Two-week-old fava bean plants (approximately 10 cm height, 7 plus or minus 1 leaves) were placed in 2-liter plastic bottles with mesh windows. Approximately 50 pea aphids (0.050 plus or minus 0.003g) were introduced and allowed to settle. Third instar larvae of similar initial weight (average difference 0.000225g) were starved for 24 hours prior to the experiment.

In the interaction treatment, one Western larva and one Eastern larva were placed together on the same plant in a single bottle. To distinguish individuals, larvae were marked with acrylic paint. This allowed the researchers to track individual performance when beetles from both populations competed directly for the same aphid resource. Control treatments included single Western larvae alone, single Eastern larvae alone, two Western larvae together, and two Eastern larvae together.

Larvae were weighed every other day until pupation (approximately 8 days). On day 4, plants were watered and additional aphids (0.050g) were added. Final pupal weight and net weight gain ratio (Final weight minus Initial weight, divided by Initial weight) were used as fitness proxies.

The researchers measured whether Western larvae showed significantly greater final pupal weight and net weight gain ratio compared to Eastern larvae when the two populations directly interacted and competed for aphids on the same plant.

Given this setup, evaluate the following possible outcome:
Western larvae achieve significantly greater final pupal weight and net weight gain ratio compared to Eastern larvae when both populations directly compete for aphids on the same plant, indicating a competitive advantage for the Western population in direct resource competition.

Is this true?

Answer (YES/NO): NO